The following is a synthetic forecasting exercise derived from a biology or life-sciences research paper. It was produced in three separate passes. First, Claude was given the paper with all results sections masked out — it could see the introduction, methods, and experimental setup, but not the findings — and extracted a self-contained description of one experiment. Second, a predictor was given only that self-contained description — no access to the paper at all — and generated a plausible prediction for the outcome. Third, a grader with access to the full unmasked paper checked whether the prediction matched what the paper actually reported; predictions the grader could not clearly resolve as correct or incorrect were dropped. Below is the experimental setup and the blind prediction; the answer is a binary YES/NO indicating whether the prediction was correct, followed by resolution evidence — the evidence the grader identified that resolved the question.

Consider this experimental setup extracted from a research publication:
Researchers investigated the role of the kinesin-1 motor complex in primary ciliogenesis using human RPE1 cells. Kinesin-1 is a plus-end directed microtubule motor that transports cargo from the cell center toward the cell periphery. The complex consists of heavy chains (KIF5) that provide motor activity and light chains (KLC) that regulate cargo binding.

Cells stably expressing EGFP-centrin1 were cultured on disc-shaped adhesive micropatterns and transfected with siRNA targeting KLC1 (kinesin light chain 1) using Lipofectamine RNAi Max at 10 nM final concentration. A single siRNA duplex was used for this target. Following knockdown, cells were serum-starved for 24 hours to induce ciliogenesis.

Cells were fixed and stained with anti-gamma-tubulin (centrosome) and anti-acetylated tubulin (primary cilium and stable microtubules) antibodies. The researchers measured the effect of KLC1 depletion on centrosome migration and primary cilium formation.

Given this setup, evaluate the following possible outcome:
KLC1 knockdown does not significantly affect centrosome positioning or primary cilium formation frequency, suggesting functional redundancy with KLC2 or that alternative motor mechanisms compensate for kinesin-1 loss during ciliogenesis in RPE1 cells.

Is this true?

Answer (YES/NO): NO